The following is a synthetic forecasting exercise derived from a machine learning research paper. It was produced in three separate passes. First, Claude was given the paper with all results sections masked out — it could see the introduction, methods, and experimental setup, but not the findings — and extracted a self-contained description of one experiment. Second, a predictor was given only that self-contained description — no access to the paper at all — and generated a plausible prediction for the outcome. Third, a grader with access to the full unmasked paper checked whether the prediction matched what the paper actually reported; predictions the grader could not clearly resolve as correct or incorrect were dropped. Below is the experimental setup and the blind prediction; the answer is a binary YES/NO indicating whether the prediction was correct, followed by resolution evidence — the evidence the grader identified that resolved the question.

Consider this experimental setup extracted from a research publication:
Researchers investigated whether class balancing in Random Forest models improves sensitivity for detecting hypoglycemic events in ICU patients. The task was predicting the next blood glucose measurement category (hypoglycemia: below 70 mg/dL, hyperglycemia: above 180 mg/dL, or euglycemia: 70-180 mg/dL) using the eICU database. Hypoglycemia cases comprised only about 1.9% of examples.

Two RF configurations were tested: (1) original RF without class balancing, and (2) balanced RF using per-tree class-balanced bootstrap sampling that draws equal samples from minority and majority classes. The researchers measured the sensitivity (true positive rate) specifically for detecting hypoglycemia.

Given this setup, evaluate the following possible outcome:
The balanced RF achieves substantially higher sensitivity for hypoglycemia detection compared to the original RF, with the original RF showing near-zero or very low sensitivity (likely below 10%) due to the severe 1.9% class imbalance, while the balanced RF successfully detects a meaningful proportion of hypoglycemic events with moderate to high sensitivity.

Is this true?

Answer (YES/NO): NO